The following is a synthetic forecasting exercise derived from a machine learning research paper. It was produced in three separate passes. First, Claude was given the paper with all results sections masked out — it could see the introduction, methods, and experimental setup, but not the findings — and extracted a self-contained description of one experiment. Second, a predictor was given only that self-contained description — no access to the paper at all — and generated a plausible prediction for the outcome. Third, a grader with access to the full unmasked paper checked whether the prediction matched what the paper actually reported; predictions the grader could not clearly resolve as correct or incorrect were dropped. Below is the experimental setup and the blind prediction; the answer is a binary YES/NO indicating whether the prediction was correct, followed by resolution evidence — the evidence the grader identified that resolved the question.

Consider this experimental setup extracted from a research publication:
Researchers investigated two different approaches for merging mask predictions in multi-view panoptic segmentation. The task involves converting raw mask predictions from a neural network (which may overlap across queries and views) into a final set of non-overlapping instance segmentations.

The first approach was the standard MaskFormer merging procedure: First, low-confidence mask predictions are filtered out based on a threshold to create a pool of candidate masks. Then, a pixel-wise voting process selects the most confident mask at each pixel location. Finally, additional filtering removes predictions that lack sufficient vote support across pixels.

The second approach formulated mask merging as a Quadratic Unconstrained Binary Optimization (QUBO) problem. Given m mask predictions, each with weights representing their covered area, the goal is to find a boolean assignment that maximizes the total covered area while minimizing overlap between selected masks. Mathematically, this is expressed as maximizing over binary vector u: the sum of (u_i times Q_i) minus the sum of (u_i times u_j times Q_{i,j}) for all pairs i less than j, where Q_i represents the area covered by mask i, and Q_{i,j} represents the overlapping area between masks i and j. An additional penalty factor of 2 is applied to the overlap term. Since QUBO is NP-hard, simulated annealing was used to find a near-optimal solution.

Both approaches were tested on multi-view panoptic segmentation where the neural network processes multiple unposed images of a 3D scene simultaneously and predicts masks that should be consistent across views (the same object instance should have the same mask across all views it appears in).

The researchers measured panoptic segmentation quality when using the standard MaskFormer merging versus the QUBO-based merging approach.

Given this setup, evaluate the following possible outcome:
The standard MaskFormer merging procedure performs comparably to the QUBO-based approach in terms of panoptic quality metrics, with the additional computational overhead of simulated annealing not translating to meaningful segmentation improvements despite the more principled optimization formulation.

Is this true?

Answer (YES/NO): NO